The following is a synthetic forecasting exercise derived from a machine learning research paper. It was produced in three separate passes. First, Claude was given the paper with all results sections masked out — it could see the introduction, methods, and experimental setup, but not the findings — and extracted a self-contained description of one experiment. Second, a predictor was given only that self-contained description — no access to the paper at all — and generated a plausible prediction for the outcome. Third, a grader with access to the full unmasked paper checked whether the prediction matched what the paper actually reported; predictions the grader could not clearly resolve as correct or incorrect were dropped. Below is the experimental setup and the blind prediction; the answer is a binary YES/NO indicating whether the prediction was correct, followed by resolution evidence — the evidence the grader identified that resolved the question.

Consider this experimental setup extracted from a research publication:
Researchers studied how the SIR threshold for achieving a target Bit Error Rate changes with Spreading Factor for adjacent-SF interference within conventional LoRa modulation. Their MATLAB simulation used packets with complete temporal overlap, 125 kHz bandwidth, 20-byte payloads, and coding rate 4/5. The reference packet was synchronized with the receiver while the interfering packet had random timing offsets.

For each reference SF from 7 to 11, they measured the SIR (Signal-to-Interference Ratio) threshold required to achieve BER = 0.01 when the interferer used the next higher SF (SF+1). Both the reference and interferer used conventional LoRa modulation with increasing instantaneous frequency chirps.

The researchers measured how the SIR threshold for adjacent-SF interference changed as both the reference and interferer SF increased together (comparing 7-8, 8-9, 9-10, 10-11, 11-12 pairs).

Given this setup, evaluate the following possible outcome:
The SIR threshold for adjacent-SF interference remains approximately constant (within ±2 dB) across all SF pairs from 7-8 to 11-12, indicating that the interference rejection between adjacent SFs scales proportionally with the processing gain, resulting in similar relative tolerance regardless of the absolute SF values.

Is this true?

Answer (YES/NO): NO